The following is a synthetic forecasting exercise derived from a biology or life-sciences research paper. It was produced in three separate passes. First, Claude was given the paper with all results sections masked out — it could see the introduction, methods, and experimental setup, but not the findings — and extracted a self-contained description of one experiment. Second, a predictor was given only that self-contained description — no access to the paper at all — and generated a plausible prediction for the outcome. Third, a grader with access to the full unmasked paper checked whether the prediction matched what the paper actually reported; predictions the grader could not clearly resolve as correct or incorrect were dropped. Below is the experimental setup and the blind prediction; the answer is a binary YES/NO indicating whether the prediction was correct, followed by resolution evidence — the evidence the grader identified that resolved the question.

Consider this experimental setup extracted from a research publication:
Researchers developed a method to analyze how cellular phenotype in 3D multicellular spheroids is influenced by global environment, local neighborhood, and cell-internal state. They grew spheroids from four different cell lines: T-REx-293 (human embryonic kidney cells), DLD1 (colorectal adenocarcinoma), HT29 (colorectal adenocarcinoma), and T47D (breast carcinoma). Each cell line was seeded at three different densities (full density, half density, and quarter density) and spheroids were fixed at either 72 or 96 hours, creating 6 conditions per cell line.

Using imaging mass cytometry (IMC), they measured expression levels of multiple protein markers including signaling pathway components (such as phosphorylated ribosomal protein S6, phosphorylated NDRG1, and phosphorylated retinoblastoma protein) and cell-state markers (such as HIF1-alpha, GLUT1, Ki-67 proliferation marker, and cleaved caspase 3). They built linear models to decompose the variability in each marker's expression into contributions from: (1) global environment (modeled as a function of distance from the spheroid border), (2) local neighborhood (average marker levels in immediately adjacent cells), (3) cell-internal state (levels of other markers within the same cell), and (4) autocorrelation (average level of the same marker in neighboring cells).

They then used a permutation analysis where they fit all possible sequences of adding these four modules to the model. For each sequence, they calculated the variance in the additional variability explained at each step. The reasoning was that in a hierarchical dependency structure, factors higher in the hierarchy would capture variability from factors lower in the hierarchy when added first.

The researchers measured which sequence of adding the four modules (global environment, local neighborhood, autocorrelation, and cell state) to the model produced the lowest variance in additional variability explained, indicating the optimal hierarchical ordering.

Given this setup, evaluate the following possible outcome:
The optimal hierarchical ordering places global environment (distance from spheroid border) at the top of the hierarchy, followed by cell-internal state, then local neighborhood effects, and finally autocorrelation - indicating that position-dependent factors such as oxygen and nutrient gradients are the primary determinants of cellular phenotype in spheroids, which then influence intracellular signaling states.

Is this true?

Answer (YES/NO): NO